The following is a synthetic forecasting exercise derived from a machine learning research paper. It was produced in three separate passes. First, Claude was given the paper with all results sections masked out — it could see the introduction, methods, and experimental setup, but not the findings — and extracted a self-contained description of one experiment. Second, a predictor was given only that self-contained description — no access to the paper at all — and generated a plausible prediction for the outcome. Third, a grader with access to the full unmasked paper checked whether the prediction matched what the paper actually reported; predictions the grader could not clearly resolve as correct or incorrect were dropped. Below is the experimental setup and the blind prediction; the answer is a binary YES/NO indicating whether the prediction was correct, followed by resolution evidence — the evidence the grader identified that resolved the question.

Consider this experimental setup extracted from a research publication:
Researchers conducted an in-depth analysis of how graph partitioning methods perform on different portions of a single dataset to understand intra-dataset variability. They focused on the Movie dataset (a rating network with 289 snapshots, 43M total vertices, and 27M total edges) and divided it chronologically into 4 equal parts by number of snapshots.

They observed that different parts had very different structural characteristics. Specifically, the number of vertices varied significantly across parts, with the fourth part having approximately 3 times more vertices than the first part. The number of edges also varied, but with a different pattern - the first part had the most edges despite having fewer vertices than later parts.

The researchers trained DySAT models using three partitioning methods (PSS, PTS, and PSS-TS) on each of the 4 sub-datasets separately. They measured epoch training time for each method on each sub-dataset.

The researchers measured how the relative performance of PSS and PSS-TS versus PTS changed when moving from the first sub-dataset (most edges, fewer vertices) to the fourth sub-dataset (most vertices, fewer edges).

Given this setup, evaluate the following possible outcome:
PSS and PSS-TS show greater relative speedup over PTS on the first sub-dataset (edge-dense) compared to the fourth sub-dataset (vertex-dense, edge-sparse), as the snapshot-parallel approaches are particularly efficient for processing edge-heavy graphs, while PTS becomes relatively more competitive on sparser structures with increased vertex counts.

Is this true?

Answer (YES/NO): YES